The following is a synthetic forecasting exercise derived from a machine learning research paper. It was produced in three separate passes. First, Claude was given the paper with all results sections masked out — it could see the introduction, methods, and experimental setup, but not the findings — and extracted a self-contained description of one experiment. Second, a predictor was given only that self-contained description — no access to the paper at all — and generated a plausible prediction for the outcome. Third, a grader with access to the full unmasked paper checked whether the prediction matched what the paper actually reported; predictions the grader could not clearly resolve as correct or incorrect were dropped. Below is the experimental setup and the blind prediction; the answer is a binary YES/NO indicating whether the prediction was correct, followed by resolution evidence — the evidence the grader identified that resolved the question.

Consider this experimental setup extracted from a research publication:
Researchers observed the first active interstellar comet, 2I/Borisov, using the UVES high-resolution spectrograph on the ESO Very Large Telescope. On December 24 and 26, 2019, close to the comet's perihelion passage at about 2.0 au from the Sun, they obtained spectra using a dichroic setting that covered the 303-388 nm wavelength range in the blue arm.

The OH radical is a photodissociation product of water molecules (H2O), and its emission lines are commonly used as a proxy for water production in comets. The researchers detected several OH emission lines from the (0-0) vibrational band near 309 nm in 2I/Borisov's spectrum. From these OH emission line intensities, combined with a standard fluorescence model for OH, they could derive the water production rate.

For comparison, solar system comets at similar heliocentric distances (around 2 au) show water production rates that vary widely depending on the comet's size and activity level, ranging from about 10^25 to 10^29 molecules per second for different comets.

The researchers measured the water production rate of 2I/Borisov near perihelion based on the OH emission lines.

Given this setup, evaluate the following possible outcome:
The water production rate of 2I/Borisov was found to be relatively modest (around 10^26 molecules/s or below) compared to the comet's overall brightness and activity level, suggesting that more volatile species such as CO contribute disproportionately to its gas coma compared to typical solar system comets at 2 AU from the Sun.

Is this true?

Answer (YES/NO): YES